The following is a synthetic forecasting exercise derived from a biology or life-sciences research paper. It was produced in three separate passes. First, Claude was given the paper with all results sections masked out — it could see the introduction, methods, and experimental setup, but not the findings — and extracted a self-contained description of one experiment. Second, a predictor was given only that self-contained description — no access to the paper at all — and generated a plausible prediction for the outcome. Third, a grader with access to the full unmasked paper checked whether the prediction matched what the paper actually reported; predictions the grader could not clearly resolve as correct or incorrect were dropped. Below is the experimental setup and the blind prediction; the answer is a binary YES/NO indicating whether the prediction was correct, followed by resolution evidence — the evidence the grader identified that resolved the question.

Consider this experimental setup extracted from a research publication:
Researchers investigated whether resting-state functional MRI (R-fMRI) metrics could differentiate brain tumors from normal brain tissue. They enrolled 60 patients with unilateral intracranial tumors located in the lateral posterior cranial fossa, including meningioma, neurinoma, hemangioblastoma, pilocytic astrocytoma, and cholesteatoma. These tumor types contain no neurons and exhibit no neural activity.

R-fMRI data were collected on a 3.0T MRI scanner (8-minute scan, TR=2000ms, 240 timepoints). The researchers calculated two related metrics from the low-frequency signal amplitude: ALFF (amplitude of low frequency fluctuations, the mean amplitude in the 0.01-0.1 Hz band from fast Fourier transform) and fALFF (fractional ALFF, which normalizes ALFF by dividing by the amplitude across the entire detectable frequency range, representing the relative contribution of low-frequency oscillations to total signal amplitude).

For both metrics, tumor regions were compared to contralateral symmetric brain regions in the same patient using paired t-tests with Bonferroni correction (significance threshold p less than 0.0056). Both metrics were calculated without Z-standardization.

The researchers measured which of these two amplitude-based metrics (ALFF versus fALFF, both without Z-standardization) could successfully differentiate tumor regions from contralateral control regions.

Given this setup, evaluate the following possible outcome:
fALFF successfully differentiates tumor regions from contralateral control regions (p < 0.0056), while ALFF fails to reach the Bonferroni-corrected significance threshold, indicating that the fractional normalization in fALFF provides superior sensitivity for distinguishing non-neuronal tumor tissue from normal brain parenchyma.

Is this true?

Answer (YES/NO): NO